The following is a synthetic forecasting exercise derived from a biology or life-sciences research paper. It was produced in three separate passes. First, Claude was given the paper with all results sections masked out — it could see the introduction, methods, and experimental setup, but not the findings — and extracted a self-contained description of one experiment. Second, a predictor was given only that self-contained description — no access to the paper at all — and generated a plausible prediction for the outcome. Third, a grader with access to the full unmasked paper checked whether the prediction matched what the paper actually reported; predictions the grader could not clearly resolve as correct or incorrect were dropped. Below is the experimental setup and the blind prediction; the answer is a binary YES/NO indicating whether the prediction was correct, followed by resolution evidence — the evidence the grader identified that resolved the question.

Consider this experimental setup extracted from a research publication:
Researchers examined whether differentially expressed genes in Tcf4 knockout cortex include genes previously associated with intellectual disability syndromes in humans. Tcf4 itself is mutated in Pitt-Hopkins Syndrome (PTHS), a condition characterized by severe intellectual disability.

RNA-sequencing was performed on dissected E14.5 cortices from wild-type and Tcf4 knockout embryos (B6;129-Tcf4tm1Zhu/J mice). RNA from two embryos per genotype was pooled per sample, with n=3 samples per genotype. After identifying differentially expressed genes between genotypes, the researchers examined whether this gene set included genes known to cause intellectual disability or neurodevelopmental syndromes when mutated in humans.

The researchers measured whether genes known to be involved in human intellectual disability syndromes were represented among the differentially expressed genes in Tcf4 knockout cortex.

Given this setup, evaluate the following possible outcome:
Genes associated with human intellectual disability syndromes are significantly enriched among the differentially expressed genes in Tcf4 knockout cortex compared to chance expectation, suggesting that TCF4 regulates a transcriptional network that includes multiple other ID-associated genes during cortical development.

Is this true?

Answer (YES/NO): YES